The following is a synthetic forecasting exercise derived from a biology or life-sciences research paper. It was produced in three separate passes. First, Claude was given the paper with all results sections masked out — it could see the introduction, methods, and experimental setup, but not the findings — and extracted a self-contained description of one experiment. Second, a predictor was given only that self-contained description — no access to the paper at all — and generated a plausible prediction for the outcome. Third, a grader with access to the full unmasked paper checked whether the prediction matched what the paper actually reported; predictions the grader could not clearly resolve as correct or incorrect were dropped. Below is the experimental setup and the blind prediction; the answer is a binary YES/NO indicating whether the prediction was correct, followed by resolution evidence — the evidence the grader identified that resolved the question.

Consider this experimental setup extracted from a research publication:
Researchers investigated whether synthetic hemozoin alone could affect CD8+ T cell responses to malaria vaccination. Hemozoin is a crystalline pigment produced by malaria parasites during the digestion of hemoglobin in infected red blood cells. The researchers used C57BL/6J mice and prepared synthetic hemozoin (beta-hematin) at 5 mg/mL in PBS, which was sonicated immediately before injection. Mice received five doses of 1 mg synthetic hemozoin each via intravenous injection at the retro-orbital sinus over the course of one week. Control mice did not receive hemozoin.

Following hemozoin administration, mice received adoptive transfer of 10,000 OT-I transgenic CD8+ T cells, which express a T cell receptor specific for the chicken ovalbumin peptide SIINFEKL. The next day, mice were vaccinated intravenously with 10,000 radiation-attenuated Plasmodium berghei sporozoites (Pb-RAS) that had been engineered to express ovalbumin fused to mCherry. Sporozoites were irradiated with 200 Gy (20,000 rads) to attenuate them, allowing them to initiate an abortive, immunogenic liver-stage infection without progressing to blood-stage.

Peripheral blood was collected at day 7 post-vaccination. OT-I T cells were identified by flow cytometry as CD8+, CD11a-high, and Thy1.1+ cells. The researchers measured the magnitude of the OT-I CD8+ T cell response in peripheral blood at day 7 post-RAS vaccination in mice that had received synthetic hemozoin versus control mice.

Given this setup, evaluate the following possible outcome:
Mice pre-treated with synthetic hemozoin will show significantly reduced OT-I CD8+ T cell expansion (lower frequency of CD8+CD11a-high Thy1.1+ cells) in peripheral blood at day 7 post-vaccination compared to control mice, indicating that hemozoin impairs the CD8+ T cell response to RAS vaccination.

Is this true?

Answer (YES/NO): YES